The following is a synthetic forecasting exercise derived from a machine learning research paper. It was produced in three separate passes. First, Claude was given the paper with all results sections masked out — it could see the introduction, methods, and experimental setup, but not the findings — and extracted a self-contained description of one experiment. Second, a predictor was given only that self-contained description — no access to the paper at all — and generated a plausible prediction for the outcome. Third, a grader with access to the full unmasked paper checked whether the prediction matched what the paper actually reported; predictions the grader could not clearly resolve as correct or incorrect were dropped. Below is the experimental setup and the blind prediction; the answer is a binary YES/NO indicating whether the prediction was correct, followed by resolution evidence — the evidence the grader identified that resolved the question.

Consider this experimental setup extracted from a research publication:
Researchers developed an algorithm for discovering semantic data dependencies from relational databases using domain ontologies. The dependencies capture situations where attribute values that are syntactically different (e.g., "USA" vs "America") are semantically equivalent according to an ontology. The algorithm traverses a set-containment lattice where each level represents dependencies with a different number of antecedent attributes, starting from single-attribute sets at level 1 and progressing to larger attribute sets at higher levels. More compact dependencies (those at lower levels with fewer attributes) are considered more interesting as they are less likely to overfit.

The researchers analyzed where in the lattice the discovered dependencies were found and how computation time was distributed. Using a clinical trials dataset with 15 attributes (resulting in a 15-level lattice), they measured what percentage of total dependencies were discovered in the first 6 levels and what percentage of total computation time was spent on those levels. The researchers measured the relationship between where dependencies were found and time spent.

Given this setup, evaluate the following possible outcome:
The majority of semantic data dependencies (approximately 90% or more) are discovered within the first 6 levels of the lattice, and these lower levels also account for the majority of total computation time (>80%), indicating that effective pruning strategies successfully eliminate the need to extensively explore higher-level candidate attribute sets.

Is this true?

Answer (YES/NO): NO